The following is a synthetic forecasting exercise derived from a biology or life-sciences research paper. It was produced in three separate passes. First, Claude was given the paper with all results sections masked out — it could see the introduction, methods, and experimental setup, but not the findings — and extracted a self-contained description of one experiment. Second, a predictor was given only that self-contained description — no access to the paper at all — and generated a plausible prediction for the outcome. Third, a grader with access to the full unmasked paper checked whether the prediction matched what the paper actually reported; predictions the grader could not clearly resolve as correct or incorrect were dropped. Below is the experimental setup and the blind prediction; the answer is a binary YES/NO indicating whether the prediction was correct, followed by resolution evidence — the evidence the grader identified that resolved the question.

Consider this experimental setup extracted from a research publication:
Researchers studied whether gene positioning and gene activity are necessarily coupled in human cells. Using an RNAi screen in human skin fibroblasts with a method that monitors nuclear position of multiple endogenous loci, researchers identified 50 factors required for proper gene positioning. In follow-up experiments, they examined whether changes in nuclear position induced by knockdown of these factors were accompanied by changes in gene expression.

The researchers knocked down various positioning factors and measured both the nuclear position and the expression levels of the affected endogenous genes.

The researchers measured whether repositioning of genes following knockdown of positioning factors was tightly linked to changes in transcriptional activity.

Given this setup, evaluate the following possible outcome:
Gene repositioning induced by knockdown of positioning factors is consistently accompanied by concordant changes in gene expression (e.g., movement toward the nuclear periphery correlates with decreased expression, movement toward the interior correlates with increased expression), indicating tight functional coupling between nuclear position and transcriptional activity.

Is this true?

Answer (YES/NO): NO